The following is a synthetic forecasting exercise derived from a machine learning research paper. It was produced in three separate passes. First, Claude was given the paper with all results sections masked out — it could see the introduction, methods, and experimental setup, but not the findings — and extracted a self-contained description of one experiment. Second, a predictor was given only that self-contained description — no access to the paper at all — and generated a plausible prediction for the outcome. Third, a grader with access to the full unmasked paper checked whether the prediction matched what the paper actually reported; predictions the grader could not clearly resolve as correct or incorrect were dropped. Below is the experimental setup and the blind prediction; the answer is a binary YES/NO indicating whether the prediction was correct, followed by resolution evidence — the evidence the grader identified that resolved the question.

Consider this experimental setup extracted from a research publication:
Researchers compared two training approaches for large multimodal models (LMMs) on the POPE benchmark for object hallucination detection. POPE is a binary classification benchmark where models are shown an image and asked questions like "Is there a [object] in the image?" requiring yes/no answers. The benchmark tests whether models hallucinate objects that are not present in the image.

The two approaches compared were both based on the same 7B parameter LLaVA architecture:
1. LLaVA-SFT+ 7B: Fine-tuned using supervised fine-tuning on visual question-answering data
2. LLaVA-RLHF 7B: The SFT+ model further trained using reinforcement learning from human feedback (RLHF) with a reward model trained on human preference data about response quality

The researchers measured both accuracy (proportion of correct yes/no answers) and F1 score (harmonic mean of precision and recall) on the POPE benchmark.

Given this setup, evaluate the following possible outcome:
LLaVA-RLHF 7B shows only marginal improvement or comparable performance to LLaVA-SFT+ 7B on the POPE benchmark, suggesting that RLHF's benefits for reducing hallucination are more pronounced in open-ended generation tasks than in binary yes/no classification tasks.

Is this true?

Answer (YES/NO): YES